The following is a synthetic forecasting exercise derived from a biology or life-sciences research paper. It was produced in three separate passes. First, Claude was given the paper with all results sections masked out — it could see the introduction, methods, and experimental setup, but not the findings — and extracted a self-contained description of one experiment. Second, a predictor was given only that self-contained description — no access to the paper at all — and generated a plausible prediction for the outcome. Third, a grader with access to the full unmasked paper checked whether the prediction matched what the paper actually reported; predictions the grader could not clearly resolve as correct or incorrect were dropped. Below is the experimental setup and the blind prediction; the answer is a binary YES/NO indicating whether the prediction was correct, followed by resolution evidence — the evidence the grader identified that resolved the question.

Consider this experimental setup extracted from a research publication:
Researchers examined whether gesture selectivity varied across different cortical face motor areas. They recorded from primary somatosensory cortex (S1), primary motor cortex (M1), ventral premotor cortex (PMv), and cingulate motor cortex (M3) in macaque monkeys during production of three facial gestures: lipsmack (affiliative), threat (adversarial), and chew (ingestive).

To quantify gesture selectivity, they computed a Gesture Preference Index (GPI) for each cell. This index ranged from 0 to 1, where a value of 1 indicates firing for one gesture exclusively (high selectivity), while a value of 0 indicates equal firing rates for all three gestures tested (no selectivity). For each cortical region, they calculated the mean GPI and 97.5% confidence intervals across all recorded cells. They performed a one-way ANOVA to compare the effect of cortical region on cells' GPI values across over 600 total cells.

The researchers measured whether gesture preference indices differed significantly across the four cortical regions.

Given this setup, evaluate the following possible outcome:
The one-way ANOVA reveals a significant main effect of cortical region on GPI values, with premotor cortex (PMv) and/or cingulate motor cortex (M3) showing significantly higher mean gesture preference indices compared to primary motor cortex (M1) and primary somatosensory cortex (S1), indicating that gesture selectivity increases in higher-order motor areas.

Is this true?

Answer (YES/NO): NO